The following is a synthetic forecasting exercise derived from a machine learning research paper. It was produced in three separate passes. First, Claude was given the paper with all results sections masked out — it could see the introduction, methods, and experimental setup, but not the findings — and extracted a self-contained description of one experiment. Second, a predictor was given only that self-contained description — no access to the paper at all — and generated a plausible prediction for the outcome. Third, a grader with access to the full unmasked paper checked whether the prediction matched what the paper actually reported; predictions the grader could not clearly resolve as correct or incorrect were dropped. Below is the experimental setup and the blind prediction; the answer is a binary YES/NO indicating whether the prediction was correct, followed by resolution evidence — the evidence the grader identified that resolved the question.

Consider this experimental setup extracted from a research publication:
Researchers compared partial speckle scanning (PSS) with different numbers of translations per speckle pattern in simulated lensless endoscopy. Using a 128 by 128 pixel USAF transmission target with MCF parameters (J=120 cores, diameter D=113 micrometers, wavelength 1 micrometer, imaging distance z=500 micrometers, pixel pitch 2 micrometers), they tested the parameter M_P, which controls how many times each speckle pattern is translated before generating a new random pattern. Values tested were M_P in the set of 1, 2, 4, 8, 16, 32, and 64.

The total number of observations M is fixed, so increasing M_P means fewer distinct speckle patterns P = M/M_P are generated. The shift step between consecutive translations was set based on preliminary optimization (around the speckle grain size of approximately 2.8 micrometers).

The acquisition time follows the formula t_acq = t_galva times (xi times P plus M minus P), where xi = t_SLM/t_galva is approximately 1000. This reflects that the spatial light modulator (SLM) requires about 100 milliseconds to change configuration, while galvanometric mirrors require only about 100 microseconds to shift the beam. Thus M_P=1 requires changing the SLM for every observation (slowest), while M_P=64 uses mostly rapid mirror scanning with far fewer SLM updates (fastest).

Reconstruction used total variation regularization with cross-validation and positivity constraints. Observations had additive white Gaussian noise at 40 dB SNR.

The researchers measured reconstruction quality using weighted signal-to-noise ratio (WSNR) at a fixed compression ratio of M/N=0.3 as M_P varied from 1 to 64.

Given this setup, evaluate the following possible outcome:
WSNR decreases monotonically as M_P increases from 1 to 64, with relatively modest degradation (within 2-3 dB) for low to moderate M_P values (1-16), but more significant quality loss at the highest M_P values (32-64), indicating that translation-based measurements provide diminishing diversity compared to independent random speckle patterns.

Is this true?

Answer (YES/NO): NO